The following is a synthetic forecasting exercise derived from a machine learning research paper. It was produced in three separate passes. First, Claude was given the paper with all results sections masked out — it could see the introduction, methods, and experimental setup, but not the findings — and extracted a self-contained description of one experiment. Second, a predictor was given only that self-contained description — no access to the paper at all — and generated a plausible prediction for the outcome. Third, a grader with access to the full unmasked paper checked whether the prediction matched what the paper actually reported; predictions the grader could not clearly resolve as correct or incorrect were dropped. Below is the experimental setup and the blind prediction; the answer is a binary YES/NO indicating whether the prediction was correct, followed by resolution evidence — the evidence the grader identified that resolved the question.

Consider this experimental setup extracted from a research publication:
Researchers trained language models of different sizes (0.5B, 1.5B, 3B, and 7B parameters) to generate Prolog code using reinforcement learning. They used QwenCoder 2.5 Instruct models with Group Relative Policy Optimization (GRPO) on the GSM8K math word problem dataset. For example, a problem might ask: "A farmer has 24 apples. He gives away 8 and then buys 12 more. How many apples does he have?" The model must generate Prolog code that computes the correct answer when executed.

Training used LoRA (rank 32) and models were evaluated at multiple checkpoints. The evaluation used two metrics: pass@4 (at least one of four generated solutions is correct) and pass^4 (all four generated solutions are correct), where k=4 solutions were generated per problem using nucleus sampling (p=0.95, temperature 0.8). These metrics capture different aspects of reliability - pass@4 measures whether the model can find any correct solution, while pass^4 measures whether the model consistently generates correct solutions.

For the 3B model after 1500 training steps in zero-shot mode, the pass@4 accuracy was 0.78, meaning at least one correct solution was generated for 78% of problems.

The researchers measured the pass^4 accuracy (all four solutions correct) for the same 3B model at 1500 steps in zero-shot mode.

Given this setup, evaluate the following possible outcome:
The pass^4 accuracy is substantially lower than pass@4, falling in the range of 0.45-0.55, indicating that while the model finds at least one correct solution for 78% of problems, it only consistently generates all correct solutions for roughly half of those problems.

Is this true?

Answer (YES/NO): NO